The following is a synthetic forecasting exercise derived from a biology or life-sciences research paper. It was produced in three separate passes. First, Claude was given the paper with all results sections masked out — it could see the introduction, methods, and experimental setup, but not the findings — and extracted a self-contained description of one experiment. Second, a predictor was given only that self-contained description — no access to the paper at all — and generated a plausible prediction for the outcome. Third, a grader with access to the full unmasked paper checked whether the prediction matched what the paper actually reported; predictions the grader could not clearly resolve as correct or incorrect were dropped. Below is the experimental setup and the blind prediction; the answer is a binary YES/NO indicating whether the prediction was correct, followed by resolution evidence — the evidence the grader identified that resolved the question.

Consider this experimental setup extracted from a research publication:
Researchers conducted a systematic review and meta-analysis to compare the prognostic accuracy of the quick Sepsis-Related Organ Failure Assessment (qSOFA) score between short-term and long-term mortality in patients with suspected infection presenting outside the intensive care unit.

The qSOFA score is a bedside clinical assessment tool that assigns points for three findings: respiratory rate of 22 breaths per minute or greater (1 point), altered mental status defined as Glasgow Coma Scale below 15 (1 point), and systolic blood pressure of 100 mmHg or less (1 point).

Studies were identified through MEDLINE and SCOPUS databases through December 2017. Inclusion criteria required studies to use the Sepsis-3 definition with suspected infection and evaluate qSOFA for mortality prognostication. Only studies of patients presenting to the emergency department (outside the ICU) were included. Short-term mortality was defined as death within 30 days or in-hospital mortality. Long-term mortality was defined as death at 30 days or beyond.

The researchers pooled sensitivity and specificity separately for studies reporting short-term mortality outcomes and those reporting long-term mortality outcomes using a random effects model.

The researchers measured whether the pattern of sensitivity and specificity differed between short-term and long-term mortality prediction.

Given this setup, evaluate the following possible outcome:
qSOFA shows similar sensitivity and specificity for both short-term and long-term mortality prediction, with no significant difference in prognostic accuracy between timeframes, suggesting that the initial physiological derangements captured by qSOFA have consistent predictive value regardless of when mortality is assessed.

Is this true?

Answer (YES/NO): NO